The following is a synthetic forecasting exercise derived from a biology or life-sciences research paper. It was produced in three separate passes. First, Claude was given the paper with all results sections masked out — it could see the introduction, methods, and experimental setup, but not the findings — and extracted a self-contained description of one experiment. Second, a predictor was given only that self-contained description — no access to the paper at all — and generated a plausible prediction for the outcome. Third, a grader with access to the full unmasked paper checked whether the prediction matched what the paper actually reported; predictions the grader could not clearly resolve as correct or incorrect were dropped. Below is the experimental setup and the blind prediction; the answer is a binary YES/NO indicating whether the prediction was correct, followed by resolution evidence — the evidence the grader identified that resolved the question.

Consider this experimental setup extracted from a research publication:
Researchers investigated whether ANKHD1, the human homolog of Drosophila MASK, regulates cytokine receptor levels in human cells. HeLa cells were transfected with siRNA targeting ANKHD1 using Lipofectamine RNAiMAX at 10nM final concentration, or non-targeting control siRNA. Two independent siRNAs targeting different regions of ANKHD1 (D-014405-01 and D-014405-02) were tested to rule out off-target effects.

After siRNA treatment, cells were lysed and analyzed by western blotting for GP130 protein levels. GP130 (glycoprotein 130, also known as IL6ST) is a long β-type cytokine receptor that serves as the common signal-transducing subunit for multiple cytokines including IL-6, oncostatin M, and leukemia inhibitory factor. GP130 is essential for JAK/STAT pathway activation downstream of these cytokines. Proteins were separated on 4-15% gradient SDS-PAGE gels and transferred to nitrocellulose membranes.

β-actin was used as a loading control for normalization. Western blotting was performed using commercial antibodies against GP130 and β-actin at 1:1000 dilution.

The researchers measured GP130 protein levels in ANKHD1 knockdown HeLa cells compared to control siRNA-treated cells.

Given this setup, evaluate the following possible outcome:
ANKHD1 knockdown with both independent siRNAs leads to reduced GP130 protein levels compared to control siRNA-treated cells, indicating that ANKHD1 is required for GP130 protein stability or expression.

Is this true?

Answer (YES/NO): YES